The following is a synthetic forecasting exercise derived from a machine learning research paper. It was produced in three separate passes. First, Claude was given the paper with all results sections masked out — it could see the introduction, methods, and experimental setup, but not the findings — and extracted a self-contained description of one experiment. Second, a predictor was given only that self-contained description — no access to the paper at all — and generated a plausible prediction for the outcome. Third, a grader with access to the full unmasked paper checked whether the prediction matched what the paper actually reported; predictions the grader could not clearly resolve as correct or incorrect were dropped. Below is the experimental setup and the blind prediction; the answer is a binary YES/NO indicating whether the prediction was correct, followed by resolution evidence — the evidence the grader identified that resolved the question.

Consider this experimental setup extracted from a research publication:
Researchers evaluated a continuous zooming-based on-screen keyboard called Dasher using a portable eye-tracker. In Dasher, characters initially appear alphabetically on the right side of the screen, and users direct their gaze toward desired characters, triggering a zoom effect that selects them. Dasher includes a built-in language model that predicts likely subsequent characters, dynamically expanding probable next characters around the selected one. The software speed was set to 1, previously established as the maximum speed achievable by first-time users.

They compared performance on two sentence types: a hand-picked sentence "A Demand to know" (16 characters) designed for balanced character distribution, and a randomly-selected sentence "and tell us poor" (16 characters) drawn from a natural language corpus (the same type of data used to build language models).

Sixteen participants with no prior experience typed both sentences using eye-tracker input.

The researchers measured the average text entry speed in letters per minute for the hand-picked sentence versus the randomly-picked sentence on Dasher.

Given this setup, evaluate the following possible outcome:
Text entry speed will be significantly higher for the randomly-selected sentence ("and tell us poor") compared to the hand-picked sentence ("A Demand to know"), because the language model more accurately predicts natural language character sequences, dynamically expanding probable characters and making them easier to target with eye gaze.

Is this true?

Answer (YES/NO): NO